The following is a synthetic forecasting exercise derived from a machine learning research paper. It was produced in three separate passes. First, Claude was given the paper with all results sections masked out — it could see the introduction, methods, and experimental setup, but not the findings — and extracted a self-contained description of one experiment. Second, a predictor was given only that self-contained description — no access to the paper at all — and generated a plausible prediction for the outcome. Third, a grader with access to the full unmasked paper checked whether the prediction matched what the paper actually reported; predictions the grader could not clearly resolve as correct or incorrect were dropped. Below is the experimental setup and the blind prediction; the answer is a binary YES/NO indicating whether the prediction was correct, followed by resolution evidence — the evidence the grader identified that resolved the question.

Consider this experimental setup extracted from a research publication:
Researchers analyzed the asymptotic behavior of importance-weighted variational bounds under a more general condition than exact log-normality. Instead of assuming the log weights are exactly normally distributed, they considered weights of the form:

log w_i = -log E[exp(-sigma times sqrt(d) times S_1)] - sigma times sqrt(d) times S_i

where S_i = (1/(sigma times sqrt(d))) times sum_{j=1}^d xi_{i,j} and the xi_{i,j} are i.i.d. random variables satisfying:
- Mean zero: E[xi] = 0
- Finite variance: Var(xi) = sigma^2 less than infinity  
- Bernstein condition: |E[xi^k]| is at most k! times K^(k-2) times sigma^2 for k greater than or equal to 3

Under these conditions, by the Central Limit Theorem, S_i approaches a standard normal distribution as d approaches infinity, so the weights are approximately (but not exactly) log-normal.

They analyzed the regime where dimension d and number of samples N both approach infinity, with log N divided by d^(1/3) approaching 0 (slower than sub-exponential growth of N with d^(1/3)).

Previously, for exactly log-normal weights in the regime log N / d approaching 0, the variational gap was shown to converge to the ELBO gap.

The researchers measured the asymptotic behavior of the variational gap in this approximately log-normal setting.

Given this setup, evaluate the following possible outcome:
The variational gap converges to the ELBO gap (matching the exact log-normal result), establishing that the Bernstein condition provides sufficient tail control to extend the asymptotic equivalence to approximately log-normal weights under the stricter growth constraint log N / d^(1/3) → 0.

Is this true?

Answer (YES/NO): YES